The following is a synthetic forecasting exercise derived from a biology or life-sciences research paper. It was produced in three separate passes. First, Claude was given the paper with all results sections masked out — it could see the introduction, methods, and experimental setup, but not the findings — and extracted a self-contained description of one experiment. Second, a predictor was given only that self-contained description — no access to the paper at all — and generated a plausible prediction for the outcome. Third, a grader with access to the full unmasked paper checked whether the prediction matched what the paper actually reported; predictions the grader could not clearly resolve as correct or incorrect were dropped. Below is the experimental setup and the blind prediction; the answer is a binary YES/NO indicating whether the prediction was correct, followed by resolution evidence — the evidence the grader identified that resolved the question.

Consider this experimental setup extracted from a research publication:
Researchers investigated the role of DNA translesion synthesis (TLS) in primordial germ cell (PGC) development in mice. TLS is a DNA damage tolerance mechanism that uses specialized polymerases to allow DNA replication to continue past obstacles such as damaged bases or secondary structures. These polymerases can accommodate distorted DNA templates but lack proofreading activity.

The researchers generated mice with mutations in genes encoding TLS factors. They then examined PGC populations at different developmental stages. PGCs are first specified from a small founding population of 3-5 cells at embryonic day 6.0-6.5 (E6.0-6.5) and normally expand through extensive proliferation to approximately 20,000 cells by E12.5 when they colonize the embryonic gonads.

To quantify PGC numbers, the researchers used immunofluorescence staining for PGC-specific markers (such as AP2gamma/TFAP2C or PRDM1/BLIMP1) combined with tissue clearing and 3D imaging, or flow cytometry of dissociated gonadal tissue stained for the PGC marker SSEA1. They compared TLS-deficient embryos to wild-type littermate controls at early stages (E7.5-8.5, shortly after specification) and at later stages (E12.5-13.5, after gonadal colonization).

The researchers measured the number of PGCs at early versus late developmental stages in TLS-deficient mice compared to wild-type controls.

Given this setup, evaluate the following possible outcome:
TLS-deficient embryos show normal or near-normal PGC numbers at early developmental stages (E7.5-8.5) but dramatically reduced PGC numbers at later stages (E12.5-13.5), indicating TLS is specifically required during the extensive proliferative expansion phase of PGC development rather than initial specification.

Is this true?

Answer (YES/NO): YES